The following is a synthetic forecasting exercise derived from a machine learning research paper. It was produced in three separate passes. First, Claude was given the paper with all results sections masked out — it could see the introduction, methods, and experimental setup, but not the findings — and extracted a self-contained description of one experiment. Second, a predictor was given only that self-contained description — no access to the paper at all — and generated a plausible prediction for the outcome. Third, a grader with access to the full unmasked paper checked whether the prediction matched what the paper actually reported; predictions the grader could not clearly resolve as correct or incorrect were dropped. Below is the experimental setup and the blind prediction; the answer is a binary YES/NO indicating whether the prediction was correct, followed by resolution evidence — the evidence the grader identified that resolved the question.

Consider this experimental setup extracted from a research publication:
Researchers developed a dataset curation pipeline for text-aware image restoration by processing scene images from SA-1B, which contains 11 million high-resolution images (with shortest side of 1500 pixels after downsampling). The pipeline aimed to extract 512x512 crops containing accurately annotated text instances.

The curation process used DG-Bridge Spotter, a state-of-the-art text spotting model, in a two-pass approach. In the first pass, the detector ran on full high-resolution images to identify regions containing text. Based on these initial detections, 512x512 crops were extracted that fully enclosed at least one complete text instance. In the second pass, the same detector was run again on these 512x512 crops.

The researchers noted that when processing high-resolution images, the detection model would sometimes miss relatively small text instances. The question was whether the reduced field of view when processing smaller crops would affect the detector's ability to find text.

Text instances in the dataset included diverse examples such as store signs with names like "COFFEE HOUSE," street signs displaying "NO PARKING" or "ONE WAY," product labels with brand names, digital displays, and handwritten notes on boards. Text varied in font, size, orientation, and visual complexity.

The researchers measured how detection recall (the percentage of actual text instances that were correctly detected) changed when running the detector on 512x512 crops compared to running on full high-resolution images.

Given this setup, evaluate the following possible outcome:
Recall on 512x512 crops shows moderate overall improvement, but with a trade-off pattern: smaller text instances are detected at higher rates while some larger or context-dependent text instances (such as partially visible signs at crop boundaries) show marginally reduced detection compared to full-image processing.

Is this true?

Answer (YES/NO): NO